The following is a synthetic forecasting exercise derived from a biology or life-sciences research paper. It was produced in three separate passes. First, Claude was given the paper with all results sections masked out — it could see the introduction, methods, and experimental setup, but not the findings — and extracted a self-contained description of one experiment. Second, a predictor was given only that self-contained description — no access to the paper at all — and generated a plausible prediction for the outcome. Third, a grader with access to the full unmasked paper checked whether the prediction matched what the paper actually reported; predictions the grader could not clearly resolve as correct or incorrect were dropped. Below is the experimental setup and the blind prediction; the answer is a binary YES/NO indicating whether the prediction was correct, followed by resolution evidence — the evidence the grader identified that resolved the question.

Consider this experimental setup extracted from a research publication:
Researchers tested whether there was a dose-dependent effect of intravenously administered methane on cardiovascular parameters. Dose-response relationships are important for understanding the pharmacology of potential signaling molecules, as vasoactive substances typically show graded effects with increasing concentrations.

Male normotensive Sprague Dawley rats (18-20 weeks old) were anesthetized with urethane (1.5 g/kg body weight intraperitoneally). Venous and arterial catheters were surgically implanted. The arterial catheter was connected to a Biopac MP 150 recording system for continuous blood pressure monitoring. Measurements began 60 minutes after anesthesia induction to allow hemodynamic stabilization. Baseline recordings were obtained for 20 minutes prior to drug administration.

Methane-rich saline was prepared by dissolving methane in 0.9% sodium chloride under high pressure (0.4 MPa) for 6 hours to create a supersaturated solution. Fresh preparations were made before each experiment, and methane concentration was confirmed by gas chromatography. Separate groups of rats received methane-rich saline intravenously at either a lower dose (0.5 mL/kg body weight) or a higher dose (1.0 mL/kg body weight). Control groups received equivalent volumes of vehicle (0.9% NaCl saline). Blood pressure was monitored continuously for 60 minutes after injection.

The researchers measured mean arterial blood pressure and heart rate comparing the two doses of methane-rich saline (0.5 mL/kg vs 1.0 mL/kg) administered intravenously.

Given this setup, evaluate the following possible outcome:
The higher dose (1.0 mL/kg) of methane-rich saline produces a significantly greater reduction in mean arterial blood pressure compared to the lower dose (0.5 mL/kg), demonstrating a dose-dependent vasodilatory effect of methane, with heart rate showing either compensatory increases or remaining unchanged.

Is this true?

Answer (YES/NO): NO